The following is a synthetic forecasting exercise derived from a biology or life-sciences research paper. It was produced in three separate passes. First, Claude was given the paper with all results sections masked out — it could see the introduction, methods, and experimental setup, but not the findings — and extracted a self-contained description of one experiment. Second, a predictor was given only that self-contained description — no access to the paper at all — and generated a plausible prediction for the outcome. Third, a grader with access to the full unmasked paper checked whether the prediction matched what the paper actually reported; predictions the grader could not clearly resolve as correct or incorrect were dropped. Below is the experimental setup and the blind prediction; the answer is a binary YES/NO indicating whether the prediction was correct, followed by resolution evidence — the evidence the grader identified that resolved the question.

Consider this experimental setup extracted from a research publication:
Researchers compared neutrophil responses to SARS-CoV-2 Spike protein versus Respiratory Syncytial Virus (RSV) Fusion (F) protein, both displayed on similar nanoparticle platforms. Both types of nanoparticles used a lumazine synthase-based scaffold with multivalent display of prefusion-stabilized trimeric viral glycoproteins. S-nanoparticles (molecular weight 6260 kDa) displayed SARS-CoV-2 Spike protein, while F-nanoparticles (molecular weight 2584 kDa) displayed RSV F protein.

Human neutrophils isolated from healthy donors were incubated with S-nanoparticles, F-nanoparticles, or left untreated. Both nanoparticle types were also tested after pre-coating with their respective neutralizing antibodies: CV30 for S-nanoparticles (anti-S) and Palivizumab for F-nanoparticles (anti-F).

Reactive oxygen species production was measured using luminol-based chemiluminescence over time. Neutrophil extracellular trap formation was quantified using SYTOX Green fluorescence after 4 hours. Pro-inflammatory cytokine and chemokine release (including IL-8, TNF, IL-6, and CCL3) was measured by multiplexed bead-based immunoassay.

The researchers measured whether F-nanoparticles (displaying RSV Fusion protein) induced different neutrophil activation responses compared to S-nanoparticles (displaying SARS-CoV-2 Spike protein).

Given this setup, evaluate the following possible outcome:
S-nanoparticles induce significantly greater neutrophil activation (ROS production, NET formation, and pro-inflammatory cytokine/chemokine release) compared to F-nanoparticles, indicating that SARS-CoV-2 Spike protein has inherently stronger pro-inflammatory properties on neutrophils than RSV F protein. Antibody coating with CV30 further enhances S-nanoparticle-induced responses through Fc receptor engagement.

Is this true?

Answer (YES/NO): NO